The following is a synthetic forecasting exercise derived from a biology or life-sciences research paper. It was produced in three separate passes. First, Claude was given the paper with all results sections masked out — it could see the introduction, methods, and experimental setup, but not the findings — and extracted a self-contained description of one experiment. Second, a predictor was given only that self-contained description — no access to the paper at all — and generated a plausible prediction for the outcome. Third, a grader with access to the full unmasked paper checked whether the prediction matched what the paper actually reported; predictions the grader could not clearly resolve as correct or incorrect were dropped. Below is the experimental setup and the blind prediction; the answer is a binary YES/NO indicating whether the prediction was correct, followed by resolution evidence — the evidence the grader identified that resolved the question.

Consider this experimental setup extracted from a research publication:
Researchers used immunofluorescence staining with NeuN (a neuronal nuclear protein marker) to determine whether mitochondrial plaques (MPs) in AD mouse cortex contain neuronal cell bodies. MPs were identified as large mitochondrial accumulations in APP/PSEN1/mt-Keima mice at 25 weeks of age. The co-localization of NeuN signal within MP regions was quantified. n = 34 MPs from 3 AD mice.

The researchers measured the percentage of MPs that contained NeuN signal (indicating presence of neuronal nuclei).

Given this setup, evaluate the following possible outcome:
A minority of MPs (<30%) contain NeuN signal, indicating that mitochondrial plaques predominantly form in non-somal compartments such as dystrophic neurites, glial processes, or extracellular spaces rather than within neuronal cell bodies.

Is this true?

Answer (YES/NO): YES